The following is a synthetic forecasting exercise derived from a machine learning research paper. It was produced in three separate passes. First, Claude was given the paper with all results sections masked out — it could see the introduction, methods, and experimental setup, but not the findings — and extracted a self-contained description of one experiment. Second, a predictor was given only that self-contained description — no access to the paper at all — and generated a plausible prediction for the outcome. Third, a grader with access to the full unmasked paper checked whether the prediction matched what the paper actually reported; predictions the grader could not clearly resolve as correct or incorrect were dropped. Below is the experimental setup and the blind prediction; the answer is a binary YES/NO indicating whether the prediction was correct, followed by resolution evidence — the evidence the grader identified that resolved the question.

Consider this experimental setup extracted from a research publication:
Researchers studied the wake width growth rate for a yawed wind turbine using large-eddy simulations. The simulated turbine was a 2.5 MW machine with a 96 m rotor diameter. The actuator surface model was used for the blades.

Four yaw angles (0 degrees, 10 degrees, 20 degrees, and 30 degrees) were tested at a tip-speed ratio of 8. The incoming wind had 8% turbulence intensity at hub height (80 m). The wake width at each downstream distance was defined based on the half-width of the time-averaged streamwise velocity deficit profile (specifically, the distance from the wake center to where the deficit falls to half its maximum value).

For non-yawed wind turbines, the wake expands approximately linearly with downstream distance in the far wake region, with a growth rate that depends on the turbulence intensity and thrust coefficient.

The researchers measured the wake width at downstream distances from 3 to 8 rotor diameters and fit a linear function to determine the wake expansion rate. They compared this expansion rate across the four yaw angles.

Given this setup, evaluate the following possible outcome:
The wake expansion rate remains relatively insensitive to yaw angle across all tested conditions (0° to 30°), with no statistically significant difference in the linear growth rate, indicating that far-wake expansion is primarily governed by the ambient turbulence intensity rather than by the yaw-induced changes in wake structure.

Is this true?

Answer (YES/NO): YES